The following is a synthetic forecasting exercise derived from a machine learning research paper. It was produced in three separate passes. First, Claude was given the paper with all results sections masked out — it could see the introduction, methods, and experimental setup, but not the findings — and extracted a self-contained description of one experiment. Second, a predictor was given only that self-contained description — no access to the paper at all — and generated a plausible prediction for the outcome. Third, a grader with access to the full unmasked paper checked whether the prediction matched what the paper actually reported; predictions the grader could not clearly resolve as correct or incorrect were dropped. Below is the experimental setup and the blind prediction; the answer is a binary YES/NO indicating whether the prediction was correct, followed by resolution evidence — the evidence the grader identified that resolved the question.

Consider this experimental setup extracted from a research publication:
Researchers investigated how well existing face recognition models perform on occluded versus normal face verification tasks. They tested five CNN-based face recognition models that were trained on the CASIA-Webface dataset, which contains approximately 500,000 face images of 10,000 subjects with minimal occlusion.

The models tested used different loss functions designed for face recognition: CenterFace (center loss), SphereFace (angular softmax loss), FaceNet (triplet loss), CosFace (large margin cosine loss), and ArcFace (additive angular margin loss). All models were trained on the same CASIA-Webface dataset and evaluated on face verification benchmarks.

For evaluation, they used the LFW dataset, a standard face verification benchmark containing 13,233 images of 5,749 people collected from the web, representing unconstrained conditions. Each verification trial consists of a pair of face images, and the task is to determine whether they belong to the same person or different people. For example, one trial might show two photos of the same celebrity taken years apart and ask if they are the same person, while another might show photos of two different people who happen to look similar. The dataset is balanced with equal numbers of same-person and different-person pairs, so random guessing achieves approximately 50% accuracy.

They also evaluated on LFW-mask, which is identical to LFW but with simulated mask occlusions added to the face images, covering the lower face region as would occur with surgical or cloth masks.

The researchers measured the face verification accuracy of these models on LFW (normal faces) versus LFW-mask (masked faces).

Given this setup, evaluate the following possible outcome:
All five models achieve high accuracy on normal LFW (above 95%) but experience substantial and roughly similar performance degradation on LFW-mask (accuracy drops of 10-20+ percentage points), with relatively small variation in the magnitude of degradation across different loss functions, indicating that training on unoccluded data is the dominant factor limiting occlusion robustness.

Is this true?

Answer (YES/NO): NO